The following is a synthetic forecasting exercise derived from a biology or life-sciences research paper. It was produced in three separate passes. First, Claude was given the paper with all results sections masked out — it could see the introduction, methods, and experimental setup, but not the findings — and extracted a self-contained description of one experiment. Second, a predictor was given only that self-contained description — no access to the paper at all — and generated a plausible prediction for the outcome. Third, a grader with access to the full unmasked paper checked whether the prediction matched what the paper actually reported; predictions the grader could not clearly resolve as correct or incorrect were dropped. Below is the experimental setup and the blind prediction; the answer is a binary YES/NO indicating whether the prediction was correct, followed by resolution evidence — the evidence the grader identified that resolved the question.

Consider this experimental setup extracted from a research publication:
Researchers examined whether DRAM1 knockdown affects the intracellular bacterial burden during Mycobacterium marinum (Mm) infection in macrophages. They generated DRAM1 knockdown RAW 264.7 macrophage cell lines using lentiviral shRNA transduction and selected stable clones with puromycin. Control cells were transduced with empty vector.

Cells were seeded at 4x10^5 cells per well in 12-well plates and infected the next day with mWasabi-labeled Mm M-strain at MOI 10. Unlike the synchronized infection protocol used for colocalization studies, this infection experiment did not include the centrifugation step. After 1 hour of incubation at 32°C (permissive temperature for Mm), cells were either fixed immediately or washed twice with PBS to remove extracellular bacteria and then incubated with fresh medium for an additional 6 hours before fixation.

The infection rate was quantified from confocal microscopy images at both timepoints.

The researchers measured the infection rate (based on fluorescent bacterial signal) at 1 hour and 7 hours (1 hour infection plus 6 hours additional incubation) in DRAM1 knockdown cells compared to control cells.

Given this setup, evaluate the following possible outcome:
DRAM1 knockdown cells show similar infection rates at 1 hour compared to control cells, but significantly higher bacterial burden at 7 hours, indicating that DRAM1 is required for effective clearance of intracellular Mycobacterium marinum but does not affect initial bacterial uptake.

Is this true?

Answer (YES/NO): YES